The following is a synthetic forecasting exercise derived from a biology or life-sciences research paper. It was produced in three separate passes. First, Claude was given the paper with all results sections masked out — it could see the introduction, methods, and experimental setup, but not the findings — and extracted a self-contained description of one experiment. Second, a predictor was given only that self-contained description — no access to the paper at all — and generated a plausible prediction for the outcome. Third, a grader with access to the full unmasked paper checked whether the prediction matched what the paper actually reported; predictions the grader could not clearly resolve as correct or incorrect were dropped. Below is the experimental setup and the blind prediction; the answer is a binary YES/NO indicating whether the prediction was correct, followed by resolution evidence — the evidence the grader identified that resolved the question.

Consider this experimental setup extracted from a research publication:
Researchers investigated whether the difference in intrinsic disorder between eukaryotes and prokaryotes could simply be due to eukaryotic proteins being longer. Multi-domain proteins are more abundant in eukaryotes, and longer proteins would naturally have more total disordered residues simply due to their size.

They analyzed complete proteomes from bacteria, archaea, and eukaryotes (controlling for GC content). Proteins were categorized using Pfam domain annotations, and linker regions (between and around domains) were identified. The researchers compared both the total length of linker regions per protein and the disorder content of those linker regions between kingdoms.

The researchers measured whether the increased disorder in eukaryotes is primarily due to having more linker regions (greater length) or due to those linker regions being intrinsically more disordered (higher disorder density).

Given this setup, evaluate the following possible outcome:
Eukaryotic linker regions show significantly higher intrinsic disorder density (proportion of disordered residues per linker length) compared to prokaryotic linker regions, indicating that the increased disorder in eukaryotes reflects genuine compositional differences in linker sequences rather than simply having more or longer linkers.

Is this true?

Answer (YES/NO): YES